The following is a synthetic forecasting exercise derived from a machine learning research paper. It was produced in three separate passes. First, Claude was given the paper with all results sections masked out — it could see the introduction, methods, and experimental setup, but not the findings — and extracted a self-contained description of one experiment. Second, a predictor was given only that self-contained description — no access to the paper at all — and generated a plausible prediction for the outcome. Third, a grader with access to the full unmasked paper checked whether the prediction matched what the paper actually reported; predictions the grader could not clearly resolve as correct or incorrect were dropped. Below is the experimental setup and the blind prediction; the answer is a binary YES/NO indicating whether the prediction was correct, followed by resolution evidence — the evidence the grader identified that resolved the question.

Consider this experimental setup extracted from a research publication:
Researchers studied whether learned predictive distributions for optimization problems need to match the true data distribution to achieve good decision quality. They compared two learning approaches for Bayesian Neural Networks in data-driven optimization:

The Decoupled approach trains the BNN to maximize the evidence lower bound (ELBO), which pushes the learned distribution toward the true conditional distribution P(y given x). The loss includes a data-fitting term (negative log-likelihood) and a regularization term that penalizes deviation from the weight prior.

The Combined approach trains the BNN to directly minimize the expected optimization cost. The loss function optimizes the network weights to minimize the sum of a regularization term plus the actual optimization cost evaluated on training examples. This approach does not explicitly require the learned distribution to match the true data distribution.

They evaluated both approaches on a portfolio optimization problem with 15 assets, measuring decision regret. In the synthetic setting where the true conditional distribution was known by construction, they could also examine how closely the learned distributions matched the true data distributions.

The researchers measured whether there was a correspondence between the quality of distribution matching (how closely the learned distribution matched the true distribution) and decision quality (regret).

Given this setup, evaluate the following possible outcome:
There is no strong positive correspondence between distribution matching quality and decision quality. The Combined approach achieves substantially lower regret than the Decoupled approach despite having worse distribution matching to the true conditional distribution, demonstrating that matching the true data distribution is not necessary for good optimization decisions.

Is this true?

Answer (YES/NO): NO